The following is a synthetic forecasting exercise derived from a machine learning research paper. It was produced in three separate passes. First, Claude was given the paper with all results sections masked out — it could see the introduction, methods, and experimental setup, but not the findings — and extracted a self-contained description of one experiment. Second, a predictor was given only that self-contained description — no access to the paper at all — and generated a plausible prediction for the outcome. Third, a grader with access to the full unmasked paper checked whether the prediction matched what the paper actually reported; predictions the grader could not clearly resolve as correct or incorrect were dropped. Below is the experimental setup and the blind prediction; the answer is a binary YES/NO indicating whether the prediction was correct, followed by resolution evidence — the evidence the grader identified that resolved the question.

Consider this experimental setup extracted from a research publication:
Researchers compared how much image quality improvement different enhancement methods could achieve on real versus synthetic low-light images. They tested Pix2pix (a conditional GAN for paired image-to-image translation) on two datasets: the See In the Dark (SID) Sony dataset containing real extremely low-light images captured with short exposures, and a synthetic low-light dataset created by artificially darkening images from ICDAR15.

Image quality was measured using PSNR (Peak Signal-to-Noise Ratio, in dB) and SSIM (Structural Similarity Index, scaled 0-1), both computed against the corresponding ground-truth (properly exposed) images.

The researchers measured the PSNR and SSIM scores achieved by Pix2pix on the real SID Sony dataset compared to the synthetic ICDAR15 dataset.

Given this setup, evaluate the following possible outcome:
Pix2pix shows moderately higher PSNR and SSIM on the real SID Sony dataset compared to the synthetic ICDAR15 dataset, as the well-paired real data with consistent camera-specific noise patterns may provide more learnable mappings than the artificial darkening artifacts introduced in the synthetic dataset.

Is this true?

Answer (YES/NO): NO